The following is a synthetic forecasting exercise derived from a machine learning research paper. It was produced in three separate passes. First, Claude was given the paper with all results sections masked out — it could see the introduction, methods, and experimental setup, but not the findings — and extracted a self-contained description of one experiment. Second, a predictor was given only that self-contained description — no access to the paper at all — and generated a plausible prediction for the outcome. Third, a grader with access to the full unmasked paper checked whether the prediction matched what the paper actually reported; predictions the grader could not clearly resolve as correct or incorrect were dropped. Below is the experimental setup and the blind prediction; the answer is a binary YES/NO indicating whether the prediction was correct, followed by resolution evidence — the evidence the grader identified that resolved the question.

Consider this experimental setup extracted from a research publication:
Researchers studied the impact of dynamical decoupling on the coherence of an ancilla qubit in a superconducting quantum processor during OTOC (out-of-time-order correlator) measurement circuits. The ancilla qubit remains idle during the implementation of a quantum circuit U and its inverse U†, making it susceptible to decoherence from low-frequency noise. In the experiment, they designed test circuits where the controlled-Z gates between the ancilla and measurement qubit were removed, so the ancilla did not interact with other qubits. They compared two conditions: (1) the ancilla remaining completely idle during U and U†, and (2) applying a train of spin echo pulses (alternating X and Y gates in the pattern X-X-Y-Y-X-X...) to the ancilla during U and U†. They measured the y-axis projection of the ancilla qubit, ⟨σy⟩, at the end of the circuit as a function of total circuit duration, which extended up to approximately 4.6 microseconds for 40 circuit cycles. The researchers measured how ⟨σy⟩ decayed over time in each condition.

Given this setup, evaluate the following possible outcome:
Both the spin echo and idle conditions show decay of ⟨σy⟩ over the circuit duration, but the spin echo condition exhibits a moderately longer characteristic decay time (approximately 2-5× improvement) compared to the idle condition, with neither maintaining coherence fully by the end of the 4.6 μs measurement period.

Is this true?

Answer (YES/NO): NO